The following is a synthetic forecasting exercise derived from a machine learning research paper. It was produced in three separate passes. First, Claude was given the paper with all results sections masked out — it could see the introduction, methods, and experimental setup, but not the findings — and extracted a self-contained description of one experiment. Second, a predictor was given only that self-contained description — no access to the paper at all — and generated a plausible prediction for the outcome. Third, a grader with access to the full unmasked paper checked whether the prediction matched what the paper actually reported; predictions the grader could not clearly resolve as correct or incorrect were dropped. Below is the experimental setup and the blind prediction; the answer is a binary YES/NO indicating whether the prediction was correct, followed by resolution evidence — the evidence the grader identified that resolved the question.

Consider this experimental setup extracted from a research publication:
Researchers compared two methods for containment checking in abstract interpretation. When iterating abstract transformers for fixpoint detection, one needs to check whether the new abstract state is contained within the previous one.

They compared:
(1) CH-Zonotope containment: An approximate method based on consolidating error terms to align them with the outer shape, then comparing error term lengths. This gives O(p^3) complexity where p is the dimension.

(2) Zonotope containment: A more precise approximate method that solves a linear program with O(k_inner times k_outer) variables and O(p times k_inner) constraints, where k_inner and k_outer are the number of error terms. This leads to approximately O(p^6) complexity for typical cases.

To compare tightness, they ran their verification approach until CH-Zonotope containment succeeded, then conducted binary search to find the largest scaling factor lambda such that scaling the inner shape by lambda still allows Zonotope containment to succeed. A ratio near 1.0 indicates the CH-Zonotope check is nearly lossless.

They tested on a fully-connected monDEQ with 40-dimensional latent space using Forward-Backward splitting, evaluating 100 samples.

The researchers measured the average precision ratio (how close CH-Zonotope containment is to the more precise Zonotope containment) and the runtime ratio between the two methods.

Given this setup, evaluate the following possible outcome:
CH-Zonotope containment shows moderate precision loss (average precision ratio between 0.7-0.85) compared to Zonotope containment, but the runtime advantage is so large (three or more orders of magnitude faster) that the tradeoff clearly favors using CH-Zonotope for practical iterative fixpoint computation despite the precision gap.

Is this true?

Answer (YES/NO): NO